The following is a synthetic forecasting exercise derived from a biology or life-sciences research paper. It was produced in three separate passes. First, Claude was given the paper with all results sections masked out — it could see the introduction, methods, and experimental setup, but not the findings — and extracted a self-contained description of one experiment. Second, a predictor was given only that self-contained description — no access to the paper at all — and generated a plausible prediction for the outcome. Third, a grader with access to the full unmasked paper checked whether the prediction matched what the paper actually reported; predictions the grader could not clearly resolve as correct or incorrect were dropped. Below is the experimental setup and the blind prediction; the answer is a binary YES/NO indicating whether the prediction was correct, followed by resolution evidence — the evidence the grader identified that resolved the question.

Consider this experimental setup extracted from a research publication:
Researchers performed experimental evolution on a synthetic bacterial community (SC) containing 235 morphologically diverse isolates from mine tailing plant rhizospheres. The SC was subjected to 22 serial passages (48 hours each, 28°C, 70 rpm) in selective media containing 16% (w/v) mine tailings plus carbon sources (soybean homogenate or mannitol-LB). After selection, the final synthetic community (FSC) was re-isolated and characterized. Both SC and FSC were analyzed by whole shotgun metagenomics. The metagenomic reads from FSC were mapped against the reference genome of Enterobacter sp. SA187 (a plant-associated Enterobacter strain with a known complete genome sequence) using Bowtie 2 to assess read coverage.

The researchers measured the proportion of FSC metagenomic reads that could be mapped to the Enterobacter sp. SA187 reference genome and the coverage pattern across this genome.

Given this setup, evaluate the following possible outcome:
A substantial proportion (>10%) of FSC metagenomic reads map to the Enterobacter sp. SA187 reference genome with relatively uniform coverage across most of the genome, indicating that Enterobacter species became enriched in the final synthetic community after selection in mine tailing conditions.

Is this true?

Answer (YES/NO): YES